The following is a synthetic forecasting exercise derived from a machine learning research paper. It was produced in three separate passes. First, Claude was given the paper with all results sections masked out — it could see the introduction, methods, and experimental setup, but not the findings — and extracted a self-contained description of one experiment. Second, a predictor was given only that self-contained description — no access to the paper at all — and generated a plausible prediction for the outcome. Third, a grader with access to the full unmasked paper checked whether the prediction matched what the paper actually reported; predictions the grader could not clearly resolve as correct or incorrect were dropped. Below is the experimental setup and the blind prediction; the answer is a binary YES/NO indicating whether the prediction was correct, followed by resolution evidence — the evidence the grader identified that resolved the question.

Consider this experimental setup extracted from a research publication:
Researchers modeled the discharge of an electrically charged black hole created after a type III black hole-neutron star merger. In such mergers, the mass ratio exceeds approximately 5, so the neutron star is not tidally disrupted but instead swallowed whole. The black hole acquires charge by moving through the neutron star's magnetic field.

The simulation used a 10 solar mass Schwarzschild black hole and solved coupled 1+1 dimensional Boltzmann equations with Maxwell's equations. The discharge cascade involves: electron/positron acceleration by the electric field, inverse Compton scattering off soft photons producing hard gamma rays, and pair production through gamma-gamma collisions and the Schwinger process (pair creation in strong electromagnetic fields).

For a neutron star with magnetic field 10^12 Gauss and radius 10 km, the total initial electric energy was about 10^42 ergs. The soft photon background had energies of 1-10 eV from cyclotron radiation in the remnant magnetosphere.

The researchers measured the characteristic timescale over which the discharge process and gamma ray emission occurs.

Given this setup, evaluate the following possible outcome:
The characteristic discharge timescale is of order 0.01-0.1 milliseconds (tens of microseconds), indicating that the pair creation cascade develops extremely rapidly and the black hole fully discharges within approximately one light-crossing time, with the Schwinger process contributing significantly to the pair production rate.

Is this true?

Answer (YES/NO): NO